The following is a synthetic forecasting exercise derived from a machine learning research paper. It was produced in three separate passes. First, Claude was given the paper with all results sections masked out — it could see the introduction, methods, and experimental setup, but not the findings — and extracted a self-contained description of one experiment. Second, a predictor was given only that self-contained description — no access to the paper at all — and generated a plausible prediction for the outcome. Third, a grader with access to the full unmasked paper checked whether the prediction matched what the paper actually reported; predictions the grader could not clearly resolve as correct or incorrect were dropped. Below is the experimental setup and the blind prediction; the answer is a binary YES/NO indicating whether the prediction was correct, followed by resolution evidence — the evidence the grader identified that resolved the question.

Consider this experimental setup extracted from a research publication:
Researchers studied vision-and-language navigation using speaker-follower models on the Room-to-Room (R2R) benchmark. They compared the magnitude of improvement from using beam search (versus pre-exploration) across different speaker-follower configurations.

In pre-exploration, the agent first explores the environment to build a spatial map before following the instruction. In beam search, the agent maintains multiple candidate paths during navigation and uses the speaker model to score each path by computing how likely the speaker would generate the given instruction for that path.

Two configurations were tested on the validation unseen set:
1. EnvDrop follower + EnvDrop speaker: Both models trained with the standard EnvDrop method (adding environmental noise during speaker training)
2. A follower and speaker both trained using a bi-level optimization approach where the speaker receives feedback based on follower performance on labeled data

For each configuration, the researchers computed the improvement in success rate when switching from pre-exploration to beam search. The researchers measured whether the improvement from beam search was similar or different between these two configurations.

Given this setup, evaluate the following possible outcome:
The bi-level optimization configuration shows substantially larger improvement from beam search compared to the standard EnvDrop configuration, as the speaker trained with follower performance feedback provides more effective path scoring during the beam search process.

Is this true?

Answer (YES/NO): YES